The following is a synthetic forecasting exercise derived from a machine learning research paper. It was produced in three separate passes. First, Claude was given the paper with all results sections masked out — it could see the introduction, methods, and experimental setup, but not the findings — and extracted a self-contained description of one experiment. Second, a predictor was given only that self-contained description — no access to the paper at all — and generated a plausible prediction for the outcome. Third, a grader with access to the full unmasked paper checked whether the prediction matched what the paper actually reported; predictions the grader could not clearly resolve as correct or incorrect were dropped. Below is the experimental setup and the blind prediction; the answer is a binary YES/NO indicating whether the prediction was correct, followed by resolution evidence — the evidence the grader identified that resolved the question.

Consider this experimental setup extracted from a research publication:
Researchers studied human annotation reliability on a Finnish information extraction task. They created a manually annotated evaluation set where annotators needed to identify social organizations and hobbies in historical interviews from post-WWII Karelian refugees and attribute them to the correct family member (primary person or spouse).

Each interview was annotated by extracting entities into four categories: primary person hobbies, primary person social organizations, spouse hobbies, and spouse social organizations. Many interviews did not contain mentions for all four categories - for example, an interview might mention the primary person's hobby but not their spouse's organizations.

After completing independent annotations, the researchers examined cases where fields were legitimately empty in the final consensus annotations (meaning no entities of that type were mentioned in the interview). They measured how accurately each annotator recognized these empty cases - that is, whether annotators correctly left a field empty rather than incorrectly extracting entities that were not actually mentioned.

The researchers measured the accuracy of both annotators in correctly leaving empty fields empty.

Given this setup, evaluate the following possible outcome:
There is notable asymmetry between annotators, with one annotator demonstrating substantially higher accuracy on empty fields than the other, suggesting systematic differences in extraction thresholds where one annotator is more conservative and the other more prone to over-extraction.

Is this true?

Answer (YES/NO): NO